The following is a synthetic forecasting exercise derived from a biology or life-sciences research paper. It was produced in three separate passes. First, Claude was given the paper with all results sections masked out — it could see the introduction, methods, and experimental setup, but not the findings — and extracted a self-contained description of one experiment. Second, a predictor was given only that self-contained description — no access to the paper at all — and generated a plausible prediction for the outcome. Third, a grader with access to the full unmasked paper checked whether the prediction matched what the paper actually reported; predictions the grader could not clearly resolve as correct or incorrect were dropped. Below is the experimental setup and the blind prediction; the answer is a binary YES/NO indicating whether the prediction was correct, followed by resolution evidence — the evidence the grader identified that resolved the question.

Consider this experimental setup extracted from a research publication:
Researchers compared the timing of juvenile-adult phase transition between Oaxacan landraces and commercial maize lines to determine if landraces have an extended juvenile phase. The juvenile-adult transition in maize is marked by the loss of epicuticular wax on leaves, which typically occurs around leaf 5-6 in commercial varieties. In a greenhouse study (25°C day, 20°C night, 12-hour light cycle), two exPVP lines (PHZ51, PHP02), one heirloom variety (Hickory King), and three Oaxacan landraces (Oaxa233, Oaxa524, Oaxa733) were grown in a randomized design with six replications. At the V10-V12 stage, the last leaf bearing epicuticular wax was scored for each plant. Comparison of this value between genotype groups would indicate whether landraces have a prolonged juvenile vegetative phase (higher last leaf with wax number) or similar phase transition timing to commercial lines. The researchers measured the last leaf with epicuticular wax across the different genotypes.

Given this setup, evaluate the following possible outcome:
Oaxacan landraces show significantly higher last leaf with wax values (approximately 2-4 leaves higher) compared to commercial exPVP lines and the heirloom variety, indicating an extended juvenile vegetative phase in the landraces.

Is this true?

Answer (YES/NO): NO